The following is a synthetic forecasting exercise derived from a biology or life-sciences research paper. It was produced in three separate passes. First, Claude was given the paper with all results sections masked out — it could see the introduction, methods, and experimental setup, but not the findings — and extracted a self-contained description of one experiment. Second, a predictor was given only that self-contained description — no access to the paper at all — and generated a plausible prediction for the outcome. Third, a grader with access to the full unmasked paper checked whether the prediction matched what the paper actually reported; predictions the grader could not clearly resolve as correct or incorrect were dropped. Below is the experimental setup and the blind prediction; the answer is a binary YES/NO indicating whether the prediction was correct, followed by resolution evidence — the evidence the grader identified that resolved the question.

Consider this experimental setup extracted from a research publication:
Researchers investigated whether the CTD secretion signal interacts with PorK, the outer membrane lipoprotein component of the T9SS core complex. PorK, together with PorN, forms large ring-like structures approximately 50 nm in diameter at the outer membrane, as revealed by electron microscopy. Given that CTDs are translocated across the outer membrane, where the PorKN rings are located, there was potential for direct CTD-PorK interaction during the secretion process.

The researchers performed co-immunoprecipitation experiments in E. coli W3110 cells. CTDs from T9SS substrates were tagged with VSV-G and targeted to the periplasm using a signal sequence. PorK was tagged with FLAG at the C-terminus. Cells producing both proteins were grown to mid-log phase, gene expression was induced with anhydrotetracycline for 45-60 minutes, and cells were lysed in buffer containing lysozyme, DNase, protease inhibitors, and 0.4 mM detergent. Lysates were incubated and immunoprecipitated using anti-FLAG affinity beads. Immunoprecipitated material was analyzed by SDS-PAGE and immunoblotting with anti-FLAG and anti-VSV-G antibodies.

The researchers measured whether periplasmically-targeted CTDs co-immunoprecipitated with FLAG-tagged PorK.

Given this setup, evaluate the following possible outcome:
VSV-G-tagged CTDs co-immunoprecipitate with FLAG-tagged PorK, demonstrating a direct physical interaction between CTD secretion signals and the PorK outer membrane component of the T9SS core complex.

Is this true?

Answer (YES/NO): NO